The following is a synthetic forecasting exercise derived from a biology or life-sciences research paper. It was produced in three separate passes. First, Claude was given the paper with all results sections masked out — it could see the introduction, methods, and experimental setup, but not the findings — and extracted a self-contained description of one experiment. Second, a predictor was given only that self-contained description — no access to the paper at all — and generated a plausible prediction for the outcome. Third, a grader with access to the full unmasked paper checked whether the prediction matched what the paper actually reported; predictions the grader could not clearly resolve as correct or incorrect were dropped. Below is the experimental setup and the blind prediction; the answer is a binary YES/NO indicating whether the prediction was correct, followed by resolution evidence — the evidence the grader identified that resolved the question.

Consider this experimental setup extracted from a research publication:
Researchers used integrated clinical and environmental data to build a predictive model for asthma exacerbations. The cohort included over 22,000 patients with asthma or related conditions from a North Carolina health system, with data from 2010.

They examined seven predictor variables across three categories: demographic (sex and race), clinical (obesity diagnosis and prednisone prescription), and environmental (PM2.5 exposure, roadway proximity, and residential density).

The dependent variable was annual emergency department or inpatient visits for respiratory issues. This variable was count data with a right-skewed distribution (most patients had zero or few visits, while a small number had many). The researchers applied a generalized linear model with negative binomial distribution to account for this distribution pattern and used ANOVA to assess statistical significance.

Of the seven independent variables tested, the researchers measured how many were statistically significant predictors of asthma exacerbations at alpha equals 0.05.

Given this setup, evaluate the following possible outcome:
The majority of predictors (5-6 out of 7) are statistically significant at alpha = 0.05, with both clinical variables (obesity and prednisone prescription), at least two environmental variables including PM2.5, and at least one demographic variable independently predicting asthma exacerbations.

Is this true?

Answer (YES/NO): NO